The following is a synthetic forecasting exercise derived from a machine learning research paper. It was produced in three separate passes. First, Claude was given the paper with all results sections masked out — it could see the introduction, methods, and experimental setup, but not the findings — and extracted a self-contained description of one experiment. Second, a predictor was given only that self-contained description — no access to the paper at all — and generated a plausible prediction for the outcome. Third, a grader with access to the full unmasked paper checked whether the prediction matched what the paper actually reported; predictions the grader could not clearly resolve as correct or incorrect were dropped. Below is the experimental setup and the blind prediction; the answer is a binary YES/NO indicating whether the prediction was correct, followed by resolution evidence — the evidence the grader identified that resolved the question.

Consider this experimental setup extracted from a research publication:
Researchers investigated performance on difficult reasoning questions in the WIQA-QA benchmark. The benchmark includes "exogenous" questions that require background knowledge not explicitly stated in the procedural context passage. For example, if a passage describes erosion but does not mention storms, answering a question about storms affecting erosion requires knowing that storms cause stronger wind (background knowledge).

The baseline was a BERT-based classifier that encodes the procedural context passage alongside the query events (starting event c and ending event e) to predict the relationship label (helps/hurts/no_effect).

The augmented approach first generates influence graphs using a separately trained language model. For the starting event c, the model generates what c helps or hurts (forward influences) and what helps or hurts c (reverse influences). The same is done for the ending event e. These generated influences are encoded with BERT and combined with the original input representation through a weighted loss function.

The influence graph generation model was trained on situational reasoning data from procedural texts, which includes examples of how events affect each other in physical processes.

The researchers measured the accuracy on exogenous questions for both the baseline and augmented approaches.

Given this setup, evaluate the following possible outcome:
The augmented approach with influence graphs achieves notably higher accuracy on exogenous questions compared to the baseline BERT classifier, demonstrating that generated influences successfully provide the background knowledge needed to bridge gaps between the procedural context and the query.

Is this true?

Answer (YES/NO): YES